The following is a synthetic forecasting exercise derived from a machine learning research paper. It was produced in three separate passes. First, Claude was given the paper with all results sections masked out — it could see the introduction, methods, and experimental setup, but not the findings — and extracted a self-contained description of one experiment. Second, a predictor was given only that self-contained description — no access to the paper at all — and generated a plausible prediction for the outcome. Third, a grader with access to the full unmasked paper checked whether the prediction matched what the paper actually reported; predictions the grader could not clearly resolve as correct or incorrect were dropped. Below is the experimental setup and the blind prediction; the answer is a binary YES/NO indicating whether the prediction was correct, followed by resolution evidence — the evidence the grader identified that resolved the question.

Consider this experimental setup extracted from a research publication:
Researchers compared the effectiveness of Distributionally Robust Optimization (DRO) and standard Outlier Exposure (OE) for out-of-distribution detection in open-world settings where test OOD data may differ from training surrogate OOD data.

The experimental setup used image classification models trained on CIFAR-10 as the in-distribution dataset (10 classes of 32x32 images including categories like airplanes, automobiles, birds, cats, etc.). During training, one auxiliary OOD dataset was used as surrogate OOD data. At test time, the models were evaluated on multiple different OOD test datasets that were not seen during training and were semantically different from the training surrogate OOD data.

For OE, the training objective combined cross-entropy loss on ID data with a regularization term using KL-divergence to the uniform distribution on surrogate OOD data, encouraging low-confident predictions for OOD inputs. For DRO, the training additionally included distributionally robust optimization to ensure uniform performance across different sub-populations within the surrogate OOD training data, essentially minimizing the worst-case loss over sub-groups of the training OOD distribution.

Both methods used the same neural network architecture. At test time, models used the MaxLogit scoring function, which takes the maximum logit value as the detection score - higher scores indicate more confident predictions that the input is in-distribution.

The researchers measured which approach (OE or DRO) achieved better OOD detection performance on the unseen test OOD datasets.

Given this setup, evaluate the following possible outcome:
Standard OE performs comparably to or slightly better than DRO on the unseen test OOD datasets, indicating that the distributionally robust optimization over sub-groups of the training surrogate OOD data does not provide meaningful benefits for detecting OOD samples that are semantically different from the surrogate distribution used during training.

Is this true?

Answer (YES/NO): NO